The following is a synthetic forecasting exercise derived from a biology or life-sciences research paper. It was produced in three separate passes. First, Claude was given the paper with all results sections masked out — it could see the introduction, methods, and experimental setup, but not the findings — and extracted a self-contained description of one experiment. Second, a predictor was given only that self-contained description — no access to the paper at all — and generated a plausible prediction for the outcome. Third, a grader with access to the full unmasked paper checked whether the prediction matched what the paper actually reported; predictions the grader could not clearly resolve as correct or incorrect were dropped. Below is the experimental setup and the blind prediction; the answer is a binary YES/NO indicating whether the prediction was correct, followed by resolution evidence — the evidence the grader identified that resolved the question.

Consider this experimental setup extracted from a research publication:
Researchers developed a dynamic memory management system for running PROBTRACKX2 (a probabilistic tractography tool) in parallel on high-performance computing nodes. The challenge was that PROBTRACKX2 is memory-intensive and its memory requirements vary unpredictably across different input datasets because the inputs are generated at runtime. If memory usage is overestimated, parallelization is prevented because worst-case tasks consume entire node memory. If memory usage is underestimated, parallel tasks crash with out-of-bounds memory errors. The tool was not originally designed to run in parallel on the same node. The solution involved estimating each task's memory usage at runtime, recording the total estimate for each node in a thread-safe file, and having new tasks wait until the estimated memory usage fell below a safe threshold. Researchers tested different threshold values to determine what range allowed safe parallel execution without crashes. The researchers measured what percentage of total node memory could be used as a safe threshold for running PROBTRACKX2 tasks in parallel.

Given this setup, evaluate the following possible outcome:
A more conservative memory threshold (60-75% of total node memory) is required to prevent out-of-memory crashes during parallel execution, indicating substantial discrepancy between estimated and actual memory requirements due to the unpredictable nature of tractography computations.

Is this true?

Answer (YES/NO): NO